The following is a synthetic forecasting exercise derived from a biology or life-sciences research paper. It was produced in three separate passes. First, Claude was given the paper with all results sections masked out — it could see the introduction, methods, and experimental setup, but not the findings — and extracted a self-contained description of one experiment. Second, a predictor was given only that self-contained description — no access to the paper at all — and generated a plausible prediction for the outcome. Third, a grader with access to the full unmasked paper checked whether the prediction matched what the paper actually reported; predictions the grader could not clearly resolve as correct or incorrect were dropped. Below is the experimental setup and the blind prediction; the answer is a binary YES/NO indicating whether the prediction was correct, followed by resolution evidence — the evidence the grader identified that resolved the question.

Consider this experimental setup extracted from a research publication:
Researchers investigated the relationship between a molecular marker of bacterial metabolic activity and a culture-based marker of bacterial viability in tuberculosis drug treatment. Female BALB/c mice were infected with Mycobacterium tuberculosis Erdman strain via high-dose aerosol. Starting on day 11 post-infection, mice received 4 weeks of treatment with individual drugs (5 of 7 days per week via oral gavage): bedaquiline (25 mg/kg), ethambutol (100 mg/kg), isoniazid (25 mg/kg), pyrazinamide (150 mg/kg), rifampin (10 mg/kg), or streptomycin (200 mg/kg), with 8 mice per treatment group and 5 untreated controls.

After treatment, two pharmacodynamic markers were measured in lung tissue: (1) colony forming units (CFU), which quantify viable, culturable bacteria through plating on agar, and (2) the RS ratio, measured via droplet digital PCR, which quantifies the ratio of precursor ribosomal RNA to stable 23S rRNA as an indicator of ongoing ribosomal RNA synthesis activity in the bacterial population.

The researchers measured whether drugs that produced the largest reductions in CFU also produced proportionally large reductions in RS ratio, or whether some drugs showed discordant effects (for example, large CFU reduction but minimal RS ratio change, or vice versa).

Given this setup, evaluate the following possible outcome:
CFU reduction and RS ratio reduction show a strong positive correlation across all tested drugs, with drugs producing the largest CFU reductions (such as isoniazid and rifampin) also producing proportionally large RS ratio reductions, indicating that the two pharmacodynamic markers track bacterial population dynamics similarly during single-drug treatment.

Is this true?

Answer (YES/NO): NO